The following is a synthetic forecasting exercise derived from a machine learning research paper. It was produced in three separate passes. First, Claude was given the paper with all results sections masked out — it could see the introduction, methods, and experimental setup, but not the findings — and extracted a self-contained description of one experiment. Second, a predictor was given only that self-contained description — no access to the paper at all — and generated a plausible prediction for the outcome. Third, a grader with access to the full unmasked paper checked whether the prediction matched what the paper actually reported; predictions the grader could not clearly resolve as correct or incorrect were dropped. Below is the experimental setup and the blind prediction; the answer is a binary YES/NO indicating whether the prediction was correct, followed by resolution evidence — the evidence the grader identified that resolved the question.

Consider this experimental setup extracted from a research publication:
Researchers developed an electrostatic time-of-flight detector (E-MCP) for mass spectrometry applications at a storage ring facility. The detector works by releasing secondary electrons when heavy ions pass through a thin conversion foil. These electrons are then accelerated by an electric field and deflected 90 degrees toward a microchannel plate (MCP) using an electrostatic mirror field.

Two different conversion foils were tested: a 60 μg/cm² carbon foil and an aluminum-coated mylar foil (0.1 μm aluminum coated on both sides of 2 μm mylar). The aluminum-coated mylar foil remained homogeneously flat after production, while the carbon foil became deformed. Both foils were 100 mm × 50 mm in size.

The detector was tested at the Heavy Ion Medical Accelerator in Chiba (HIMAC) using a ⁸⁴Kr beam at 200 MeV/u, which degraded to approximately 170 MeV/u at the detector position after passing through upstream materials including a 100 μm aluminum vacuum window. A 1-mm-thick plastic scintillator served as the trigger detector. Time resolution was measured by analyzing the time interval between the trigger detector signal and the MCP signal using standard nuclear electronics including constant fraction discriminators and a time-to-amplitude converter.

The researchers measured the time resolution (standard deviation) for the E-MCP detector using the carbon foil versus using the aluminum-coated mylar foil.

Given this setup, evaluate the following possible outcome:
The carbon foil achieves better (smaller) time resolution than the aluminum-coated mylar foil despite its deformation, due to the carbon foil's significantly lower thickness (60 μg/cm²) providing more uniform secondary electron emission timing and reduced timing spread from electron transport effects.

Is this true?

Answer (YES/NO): NO